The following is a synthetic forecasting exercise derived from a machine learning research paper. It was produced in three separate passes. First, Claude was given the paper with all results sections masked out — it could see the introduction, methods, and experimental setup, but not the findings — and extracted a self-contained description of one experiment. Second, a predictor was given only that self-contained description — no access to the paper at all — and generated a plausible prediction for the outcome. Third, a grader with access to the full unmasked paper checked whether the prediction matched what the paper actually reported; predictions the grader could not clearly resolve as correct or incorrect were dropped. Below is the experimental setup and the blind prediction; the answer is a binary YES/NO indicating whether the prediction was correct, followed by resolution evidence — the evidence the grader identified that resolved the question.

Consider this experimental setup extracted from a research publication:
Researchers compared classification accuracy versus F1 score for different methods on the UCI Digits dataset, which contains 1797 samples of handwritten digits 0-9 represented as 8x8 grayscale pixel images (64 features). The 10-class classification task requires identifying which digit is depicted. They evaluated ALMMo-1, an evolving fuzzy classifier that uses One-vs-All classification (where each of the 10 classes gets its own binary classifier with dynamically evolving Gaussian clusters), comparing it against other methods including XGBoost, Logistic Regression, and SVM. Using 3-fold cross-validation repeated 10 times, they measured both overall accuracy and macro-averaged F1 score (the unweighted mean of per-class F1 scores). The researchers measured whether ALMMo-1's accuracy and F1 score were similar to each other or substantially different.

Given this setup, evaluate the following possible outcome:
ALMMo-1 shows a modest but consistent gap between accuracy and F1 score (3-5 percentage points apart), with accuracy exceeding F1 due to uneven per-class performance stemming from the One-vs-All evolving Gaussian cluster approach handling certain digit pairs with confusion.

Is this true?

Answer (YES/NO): NO